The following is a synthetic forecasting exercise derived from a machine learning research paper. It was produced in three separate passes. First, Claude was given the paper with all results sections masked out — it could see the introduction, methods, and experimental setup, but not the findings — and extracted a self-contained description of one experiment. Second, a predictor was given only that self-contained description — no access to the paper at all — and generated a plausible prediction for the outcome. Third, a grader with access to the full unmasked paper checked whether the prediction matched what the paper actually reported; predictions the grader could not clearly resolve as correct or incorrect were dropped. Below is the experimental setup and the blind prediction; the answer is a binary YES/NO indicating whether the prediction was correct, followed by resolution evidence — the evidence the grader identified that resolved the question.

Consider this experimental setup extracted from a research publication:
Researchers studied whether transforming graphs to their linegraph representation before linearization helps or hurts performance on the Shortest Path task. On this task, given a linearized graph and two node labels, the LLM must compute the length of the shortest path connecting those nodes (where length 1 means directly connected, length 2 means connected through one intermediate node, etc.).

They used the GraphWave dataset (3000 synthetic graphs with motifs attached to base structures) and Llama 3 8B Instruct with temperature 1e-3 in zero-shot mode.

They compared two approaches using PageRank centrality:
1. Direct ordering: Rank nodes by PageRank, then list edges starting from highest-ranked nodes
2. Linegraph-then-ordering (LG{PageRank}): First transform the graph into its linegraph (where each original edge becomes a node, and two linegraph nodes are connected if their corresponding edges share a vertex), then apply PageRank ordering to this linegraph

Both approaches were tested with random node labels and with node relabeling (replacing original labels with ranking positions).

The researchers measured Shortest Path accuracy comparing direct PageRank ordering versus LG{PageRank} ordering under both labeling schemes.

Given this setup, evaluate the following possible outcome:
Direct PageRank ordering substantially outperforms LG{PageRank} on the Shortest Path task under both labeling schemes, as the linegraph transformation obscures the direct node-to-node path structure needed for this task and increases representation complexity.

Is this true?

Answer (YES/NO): NO